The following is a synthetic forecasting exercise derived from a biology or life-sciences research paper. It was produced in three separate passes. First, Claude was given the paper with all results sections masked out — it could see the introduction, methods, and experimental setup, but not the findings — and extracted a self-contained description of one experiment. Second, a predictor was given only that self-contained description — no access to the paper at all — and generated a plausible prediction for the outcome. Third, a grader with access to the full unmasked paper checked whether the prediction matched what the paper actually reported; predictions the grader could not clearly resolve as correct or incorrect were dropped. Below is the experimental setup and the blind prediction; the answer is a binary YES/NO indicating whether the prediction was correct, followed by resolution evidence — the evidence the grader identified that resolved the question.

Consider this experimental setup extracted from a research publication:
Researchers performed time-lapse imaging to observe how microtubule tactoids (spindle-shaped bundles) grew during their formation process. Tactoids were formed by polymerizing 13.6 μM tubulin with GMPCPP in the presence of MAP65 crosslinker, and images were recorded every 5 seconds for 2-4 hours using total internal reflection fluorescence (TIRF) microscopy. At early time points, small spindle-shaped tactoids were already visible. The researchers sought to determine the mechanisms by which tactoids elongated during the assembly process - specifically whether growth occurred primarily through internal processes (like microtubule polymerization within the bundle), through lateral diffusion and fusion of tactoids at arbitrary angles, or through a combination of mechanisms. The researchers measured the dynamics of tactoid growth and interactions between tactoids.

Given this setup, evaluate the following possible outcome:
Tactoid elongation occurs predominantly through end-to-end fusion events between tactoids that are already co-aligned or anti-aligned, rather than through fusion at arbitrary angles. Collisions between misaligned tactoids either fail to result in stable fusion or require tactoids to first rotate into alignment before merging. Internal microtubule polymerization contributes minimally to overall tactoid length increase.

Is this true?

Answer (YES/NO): NO